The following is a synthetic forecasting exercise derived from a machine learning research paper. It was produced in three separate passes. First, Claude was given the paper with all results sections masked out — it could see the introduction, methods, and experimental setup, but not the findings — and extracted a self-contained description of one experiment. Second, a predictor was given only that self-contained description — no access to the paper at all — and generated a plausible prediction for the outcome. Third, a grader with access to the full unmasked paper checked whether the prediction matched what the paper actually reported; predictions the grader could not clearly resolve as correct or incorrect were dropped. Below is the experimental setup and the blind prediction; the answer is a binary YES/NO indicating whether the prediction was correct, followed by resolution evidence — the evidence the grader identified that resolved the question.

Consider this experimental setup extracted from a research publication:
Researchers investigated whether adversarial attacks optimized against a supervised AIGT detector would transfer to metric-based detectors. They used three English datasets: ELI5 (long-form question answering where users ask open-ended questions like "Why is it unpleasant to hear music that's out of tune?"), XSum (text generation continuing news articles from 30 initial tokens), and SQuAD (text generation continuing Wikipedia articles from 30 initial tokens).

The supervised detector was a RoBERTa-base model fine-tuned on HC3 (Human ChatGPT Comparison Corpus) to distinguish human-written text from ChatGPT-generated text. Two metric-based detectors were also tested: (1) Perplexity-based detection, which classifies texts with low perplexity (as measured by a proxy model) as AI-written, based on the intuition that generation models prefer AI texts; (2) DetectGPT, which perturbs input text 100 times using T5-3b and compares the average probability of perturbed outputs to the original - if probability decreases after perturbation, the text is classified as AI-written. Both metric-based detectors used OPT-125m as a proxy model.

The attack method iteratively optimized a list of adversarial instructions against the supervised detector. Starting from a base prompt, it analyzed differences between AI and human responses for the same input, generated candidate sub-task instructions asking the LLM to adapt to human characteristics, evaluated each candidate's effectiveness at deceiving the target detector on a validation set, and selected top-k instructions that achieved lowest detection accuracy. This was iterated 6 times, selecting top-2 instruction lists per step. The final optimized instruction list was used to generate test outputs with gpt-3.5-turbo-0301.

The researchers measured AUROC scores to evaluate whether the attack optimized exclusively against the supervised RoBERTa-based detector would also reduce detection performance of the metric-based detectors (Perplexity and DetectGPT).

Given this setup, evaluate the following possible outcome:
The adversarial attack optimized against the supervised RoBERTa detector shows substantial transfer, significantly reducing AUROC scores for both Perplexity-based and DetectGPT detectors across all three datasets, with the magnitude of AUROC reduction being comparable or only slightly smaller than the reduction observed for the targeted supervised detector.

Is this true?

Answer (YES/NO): NO